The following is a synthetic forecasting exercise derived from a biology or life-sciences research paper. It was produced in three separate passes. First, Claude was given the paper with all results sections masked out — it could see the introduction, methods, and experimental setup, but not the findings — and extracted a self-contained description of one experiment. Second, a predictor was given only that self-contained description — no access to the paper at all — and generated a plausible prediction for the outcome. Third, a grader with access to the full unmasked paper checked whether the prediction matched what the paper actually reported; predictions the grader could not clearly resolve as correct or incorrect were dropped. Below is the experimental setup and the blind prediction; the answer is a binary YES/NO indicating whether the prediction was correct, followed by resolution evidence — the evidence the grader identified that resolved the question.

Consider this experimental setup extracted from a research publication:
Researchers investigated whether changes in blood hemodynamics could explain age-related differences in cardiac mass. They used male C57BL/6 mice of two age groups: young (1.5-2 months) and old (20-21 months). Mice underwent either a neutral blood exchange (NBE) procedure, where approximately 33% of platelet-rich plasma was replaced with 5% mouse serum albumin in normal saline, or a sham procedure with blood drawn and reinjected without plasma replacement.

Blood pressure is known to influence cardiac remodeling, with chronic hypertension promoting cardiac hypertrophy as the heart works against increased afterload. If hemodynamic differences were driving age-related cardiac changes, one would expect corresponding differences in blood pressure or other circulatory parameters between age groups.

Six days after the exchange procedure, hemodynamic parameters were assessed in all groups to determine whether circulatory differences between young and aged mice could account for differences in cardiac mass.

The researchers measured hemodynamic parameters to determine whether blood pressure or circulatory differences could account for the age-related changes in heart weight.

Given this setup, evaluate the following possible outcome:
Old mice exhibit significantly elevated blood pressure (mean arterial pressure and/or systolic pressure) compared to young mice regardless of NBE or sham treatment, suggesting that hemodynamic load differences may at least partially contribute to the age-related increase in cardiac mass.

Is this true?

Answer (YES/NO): NO